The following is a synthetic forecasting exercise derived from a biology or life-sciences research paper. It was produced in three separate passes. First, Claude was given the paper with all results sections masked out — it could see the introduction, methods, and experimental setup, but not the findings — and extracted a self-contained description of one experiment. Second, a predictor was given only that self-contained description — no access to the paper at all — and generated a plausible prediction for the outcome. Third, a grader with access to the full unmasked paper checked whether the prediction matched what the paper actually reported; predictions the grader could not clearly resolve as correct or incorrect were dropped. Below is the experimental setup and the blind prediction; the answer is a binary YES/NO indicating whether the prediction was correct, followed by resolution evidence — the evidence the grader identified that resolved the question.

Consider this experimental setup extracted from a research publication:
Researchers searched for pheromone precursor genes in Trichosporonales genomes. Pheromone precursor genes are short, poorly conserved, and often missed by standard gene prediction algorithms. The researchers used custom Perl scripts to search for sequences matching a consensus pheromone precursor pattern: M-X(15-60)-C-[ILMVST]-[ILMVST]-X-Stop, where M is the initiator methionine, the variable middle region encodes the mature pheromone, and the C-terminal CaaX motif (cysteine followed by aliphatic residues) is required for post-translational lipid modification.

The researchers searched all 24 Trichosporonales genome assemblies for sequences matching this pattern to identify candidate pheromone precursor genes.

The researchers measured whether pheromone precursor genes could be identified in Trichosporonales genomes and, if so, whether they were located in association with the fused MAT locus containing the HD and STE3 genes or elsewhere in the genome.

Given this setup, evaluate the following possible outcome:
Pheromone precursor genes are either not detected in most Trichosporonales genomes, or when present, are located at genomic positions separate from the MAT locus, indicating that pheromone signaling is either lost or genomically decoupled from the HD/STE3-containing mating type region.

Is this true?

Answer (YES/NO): NO